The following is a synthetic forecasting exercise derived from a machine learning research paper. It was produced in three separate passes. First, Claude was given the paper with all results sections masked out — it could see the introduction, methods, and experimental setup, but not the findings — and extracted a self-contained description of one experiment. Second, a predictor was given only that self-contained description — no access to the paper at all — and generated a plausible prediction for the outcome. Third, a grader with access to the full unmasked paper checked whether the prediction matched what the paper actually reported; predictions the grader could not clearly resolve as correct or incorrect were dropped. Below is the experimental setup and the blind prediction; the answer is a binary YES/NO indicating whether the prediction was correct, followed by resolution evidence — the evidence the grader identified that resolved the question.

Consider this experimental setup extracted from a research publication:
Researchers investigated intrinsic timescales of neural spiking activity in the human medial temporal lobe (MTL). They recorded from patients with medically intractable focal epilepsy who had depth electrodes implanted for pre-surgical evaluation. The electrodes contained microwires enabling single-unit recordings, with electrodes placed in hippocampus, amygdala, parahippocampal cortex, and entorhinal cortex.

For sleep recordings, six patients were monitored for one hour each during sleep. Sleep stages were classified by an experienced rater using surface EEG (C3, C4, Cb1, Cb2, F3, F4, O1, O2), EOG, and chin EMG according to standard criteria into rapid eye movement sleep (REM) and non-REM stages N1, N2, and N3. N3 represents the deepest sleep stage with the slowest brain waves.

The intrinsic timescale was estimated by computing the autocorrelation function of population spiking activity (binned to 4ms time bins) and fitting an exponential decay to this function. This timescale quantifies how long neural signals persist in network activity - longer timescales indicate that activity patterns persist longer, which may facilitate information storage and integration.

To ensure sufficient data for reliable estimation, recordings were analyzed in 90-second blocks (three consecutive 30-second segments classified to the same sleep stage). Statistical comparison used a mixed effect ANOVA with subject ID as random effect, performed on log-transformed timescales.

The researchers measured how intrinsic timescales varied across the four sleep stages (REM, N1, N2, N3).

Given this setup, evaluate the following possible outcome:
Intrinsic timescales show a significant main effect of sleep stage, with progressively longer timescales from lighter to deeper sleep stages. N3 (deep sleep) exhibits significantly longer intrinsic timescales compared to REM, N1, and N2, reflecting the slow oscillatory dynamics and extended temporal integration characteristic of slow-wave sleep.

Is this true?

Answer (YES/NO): NO